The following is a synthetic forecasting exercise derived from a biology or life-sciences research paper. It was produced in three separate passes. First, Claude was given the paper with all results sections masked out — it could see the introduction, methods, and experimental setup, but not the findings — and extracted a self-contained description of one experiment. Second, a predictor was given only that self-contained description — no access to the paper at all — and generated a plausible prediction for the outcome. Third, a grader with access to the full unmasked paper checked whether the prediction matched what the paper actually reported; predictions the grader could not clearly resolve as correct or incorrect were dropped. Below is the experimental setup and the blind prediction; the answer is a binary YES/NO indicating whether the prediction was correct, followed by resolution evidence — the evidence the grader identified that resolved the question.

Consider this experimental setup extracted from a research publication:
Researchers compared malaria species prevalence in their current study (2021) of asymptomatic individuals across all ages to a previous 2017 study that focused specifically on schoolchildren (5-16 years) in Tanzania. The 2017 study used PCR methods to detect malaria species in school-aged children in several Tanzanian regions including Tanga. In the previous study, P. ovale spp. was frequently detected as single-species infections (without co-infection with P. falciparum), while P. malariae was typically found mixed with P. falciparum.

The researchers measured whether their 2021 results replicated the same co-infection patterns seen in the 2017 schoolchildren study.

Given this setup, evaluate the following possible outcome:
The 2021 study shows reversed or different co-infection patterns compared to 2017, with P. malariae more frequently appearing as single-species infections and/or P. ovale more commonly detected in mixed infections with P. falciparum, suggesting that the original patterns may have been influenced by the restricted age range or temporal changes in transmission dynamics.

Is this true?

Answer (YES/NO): YES